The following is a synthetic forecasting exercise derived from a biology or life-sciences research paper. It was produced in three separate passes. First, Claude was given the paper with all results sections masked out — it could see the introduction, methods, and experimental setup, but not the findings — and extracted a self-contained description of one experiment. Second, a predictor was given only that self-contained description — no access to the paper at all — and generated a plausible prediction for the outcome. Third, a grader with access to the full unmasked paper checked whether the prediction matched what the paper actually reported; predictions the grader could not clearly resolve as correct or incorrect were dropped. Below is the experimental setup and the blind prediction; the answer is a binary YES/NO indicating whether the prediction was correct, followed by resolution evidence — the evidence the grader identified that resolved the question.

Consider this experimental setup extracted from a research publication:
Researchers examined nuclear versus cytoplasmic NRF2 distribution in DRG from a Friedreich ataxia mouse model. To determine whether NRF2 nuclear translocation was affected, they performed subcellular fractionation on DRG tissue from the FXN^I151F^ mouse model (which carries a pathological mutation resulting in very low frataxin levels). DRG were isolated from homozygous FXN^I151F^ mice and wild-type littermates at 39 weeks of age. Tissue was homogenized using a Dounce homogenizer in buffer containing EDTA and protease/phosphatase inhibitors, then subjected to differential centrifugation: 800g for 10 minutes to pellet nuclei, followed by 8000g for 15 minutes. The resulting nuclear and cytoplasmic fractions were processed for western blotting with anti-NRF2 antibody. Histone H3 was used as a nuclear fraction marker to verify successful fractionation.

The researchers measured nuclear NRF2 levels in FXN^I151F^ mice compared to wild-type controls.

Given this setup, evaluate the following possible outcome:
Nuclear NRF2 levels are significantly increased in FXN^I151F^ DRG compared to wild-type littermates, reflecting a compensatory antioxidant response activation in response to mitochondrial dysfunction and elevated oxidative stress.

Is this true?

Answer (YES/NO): NO